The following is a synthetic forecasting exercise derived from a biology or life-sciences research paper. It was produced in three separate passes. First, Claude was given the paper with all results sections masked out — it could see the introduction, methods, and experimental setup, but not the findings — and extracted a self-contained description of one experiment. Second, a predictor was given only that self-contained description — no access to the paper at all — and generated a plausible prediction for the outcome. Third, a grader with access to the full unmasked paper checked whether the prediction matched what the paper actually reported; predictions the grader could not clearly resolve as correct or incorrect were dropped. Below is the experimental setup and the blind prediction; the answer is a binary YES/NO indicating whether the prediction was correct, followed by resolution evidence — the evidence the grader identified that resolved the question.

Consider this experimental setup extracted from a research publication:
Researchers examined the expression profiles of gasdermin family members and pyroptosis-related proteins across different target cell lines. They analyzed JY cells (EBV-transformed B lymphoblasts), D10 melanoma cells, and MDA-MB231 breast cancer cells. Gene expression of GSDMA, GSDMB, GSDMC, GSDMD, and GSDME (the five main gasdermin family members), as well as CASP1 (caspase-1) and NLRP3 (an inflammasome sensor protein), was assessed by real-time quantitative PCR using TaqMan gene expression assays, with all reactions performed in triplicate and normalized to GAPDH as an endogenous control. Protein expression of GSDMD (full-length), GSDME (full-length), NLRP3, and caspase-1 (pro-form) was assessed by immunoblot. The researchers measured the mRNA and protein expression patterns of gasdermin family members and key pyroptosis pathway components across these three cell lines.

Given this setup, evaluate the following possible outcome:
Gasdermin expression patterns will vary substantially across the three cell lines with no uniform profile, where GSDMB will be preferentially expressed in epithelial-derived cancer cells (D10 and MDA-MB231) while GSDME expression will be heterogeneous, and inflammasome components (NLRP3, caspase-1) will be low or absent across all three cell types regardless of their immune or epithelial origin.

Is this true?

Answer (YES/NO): NO